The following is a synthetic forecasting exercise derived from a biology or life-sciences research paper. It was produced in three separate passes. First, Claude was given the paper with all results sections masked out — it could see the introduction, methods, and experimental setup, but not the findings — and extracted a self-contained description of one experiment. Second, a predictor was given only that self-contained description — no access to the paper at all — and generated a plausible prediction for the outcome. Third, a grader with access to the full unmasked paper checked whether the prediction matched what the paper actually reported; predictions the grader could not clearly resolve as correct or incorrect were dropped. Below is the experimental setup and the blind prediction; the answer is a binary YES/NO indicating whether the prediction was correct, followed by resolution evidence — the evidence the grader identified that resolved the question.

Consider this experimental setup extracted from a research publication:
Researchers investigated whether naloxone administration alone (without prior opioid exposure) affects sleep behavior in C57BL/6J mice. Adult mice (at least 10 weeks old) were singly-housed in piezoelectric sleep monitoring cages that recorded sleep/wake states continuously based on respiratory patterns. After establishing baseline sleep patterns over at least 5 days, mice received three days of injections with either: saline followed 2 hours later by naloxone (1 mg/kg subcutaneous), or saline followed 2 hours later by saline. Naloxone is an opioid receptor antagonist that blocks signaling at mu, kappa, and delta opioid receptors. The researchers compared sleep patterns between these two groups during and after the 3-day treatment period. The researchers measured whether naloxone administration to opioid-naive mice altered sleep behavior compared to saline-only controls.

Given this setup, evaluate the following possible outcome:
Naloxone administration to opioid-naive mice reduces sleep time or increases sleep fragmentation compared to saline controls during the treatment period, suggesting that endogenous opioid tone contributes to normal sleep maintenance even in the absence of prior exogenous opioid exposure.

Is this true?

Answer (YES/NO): YES